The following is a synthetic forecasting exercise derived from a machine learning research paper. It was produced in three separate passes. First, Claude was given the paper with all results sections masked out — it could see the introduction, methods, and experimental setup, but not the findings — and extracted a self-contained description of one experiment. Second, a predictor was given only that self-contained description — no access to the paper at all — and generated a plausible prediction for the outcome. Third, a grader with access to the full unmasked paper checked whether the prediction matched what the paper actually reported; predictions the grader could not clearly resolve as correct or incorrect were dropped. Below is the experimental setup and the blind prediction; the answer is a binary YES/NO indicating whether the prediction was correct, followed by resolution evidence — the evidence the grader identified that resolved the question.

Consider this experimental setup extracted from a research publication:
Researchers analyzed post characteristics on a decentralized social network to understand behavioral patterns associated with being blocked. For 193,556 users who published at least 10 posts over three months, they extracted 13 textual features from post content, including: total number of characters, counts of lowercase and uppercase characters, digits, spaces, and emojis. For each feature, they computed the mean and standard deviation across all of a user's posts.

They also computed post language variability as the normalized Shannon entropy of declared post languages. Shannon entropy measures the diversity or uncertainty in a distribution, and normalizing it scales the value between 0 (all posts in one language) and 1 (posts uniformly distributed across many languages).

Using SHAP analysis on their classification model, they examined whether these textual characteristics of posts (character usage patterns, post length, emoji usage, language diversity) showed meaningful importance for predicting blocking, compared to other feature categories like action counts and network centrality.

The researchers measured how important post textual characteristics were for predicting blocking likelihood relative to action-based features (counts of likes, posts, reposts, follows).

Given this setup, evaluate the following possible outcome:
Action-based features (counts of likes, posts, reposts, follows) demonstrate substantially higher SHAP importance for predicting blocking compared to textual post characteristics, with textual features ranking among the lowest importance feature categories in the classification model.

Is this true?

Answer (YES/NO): NO